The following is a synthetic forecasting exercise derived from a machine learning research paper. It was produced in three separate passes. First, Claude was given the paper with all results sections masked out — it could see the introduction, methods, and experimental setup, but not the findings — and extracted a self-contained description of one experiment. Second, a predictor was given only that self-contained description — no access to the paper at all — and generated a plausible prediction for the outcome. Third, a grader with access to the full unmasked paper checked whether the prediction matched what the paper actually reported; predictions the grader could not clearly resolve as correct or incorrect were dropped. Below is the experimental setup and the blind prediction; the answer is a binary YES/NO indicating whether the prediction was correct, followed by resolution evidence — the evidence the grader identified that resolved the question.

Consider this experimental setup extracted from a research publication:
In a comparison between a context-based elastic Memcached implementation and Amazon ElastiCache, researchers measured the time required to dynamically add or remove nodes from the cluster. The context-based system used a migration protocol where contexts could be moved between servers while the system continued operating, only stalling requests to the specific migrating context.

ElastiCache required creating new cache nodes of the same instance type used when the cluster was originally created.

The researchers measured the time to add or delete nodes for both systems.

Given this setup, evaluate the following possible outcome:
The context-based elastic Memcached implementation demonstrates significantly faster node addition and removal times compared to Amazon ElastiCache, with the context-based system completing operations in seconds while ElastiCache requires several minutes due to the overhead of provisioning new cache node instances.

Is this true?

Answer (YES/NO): NO